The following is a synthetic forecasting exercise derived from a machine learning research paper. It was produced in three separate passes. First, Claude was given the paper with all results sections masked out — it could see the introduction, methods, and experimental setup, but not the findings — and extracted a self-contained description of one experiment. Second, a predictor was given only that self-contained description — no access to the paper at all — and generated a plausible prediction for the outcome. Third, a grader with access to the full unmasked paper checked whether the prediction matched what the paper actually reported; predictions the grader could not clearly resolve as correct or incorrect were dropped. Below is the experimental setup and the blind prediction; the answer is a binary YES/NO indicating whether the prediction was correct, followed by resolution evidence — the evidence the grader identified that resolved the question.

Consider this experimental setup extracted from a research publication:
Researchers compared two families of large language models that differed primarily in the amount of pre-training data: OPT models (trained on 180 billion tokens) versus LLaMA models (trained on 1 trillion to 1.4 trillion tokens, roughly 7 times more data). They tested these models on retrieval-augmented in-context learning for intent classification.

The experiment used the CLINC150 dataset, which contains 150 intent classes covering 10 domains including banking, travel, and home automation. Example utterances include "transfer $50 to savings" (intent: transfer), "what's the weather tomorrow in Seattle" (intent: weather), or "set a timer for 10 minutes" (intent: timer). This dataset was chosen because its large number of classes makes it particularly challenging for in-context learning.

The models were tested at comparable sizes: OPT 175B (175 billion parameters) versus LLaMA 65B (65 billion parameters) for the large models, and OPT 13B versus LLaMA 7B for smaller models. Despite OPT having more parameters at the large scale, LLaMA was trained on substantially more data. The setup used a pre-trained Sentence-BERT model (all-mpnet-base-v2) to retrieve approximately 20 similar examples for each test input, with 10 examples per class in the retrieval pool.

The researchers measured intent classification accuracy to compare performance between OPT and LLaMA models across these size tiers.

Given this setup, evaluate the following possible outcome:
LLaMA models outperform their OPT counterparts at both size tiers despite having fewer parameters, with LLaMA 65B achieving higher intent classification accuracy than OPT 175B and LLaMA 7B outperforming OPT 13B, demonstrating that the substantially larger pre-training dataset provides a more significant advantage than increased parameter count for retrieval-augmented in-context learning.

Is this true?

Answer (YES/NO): YES